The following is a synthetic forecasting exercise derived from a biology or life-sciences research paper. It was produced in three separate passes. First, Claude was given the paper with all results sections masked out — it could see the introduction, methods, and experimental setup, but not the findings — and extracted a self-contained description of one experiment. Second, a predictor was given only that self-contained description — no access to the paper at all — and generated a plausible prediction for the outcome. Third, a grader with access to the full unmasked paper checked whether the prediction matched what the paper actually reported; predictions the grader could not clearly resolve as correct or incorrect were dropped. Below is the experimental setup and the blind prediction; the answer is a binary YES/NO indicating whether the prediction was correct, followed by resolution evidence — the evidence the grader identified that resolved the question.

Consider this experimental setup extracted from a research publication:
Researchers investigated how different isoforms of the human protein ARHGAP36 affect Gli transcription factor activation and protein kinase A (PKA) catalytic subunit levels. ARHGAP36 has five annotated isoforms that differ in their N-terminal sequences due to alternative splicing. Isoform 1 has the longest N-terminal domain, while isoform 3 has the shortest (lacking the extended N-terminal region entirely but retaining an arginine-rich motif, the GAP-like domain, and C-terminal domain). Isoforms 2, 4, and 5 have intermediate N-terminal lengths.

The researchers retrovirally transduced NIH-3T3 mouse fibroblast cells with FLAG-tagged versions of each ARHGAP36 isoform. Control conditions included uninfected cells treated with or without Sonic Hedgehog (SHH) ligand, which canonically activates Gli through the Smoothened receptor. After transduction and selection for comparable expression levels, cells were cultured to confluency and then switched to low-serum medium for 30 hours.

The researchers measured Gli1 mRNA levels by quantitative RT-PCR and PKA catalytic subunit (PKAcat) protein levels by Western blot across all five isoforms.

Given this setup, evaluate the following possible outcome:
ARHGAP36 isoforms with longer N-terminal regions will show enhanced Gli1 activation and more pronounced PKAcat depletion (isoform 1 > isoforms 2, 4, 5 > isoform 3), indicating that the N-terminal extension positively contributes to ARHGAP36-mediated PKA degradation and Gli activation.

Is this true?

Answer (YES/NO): NO